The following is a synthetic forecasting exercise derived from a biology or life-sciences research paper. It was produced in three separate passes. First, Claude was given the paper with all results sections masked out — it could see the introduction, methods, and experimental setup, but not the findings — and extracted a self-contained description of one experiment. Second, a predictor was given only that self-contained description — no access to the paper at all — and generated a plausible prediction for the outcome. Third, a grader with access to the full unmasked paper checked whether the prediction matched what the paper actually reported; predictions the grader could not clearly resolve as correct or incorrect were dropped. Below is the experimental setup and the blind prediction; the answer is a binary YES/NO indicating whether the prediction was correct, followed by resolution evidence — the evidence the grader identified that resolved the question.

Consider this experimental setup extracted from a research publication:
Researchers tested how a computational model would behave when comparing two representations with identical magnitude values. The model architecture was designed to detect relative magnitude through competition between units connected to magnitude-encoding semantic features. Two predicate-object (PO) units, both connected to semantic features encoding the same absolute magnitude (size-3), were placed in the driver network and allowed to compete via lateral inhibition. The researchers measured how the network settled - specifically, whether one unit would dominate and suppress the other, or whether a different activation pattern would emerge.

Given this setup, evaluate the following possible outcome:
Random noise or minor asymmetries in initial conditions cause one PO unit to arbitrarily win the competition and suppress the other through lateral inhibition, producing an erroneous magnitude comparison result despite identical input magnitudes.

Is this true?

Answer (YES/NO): NO